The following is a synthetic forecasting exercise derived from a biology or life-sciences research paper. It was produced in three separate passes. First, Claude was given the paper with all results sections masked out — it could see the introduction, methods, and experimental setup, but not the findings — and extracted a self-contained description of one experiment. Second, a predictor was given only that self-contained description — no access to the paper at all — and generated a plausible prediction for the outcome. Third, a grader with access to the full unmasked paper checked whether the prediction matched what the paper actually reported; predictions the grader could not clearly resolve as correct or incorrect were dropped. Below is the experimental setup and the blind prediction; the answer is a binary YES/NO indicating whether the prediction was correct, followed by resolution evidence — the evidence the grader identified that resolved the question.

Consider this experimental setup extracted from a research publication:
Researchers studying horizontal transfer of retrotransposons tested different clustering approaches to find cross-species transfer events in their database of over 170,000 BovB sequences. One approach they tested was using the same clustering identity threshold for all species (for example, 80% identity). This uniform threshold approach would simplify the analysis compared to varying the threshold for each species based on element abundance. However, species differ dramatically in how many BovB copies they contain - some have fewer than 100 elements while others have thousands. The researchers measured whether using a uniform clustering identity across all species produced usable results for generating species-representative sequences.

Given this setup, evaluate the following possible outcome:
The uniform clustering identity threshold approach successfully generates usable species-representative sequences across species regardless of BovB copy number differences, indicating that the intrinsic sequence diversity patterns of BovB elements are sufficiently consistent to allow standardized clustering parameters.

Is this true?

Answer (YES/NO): NO